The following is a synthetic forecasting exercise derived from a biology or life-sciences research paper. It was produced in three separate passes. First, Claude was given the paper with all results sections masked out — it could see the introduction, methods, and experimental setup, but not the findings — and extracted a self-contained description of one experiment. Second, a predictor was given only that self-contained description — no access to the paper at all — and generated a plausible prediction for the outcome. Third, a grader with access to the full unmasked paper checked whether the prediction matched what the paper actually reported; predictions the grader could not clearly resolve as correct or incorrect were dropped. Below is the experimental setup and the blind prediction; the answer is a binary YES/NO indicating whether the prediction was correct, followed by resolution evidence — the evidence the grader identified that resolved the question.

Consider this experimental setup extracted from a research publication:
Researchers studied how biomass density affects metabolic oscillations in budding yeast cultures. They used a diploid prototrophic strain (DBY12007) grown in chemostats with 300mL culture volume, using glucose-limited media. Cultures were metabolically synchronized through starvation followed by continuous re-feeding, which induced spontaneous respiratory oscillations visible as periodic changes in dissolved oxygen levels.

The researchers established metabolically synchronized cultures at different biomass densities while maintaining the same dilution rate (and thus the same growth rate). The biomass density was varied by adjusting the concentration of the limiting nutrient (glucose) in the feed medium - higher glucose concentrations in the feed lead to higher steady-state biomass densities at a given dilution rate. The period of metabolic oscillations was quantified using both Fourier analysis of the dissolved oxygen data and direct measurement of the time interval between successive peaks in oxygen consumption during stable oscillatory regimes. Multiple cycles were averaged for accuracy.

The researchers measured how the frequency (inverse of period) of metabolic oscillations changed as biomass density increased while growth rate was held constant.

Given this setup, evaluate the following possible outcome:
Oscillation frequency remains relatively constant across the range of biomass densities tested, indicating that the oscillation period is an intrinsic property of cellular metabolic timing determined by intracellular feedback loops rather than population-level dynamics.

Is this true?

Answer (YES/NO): NO